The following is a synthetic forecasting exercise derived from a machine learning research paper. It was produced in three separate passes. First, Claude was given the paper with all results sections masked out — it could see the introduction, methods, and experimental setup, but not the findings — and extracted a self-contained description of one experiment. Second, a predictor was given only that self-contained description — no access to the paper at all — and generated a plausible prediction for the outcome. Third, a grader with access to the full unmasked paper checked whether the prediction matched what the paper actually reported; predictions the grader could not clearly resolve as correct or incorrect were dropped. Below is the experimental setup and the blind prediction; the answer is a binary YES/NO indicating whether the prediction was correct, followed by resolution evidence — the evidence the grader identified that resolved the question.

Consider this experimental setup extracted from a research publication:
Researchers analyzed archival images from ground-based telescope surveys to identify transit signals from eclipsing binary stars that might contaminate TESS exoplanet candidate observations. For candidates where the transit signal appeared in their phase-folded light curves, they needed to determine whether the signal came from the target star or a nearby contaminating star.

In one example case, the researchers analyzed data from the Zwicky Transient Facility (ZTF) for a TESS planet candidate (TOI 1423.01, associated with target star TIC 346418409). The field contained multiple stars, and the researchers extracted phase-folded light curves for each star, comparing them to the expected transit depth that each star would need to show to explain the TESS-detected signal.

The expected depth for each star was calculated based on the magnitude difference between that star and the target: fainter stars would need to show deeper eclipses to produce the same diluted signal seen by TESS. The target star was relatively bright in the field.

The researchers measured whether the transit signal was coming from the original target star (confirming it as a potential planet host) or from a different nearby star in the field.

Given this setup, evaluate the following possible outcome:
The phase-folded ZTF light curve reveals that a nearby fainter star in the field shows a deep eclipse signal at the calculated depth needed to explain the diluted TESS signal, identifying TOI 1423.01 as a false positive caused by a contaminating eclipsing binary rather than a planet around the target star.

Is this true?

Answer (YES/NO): YES